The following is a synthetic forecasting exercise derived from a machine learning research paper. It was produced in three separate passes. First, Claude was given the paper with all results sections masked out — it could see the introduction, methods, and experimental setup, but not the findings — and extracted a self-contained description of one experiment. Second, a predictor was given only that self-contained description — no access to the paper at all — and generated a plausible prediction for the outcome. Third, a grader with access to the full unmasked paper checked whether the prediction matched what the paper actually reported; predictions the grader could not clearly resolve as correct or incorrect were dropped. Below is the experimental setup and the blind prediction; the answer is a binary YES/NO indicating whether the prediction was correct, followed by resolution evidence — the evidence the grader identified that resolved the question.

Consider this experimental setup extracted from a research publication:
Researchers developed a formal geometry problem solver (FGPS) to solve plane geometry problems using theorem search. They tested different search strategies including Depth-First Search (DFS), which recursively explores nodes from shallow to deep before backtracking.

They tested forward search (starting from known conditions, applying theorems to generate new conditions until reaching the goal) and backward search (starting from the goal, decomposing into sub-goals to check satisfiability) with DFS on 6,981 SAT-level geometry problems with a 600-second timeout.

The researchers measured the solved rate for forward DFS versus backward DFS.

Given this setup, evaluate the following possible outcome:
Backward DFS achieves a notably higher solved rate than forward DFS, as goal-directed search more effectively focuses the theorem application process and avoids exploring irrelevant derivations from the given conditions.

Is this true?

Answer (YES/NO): NO